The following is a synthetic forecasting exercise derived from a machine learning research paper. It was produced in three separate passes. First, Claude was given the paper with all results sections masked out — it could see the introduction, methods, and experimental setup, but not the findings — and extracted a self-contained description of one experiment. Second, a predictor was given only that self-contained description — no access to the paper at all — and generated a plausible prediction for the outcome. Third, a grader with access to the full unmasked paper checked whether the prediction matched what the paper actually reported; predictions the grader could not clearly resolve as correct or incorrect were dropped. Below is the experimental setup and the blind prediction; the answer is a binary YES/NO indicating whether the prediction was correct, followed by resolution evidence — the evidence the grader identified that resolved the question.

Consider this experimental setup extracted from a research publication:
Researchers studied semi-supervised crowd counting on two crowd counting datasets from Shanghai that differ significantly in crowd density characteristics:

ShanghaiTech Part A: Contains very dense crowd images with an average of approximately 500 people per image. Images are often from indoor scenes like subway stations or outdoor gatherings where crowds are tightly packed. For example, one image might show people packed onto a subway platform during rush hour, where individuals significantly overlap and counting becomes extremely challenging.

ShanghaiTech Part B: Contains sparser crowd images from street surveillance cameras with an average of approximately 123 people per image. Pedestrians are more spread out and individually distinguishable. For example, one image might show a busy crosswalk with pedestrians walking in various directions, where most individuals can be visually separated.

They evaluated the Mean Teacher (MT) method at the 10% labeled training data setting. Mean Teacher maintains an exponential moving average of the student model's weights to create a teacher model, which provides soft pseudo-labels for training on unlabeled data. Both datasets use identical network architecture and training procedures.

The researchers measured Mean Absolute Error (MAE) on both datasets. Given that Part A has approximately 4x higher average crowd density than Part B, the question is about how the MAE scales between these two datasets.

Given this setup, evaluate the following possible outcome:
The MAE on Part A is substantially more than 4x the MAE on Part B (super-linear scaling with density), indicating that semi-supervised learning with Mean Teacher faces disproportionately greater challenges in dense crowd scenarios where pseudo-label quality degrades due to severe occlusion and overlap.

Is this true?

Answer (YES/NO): YES